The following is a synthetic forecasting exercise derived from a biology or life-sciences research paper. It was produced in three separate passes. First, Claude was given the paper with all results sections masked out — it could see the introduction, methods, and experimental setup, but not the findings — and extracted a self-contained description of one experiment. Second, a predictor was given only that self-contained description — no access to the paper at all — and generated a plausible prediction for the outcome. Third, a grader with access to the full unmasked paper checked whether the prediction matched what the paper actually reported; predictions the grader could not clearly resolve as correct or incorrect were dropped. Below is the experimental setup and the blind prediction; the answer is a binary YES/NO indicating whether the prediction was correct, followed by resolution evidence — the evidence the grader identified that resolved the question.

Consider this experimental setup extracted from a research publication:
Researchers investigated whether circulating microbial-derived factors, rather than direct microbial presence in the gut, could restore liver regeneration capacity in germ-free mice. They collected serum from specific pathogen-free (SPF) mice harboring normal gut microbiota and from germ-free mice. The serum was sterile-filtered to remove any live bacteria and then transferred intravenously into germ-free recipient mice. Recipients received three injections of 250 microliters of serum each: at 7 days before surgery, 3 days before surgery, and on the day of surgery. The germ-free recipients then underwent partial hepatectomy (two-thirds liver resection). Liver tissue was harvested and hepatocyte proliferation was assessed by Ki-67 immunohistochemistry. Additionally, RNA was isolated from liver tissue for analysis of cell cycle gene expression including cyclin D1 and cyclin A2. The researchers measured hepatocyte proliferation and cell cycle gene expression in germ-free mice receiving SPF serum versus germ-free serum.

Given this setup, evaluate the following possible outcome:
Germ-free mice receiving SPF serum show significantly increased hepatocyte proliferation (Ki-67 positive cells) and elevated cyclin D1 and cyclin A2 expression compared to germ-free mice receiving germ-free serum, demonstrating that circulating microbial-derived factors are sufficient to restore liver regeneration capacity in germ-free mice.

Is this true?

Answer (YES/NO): NO